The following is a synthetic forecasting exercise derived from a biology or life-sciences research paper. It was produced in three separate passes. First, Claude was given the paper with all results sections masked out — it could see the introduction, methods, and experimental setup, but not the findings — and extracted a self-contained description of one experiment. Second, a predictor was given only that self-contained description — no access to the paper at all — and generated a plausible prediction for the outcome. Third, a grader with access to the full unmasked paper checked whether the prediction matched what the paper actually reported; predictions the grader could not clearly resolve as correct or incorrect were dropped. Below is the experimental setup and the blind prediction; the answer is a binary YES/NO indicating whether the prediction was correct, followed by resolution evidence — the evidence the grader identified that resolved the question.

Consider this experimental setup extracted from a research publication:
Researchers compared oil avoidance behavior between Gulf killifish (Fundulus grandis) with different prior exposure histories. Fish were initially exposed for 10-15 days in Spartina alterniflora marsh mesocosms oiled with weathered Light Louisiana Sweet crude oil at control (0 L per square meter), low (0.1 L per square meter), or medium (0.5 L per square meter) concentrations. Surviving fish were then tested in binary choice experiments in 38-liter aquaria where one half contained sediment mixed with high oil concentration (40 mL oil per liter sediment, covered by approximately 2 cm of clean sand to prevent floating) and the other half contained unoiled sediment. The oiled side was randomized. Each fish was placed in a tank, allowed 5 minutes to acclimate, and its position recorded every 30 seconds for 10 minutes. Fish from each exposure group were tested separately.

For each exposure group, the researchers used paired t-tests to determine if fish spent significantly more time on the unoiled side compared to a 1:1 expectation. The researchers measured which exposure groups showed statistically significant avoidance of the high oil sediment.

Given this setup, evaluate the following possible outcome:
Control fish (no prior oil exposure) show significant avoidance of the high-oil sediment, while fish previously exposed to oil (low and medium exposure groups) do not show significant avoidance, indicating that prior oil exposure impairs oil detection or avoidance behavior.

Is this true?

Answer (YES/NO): YES